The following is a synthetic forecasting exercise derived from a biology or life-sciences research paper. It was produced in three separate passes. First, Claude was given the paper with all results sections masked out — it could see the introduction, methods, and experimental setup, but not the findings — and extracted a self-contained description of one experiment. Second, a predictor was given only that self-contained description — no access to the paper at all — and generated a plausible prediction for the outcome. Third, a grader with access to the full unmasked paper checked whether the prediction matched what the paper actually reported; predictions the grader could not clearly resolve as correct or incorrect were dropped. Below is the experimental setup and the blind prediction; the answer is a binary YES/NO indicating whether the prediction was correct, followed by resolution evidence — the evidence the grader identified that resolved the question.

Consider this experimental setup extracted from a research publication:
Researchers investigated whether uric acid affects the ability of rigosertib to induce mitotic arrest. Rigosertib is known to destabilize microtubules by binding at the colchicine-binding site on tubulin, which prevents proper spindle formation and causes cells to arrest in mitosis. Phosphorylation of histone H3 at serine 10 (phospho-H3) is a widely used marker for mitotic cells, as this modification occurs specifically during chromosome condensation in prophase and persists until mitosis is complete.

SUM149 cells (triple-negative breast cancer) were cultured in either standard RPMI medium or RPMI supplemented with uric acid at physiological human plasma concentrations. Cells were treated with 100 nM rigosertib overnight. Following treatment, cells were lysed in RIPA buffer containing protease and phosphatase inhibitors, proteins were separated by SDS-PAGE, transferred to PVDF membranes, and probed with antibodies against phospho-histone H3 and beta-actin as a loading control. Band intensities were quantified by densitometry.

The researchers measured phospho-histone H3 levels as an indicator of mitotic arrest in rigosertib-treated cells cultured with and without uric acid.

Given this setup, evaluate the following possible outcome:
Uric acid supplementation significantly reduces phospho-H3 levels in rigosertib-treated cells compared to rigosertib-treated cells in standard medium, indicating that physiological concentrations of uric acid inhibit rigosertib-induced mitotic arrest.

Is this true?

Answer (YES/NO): YES